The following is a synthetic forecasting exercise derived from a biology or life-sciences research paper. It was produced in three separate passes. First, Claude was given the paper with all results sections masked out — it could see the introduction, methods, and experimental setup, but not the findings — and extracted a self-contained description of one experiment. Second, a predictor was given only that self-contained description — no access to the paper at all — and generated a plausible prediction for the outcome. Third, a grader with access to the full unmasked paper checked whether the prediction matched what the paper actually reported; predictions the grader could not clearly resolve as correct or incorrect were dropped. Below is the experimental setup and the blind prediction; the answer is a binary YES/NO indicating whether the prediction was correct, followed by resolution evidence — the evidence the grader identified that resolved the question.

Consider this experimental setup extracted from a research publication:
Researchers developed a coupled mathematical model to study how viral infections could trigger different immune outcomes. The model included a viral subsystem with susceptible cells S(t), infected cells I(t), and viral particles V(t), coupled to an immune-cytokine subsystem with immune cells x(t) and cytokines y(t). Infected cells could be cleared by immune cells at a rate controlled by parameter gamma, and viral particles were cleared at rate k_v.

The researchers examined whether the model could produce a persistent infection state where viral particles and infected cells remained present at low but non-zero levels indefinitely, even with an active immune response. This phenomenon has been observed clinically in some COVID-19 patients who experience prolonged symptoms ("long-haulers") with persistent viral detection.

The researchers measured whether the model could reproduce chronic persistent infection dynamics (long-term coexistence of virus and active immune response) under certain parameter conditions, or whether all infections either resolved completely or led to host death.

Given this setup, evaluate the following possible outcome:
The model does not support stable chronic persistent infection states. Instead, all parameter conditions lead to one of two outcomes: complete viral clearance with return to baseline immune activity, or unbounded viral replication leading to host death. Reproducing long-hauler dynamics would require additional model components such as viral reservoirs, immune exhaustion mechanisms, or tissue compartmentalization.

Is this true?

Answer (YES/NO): NO